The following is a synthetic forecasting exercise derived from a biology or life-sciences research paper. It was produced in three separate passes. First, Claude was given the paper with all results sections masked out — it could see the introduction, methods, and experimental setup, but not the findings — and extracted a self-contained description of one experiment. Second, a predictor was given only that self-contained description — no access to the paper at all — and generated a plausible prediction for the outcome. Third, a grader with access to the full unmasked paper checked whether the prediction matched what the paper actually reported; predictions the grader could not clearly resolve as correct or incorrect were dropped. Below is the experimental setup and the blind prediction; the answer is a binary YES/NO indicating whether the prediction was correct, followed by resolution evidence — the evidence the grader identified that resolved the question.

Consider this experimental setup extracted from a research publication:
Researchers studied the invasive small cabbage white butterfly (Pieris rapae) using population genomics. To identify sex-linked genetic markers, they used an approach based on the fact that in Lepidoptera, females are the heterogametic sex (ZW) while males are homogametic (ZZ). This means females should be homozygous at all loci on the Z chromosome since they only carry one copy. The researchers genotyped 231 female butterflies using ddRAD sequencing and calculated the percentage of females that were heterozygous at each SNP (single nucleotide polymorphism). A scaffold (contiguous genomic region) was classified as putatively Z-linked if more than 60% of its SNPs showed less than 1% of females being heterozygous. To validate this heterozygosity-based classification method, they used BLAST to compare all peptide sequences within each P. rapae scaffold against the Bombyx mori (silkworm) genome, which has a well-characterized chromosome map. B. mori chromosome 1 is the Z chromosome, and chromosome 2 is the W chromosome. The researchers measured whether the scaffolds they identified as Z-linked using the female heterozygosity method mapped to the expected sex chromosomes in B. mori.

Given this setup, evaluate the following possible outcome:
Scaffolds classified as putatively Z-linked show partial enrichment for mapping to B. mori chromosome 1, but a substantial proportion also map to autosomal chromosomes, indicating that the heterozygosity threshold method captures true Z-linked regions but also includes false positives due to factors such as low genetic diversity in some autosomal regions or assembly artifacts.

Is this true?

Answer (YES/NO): NO